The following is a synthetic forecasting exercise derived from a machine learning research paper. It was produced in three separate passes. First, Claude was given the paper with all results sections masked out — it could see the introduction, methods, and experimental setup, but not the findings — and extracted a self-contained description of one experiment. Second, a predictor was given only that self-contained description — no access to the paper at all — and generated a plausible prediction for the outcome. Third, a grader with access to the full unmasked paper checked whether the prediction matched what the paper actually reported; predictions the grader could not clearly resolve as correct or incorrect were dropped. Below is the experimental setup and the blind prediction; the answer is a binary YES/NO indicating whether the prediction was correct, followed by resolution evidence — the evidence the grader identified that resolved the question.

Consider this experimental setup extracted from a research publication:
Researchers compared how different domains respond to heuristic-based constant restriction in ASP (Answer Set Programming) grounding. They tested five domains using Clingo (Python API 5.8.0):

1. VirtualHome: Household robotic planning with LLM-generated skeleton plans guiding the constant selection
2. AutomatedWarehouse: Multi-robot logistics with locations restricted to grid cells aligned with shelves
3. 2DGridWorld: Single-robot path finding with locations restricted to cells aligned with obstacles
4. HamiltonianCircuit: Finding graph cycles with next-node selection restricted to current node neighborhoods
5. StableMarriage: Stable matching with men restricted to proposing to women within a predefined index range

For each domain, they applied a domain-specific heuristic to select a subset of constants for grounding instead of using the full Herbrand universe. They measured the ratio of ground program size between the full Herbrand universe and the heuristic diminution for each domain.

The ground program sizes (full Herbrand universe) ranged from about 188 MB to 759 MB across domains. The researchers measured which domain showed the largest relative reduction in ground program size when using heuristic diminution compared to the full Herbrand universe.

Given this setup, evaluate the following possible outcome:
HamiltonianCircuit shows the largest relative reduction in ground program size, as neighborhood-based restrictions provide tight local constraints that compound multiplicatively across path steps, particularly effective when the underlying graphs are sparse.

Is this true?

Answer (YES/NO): NO